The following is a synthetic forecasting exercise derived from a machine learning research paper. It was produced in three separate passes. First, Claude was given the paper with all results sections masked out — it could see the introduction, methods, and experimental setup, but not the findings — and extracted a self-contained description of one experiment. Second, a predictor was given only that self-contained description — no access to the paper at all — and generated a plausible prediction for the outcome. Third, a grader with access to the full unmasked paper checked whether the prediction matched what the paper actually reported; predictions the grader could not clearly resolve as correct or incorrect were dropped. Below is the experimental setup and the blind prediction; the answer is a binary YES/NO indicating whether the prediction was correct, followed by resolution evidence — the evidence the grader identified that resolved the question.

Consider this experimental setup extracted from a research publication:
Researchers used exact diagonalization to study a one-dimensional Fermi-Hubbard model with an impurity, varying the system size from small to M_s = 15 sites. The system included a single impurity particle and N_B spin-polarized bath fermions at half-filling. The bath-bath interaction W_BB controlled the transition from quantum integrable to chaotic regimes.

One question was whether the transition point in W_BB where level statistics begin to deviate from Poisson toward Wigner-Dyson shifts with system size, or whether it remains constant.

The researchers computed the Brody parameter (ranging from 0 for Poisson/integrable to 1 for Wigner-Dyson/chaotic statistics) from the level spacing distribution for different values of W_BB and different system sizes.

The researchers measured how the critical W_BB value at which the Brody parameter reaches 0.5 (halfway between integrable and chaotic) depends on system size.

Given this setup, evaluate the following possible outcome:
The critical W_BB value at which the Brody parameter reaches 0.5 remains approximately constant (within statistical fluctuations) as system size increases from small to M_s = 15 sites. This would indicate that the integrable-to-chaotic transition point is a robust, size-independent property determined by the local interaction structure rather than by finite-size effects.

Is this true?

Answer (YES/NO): NO